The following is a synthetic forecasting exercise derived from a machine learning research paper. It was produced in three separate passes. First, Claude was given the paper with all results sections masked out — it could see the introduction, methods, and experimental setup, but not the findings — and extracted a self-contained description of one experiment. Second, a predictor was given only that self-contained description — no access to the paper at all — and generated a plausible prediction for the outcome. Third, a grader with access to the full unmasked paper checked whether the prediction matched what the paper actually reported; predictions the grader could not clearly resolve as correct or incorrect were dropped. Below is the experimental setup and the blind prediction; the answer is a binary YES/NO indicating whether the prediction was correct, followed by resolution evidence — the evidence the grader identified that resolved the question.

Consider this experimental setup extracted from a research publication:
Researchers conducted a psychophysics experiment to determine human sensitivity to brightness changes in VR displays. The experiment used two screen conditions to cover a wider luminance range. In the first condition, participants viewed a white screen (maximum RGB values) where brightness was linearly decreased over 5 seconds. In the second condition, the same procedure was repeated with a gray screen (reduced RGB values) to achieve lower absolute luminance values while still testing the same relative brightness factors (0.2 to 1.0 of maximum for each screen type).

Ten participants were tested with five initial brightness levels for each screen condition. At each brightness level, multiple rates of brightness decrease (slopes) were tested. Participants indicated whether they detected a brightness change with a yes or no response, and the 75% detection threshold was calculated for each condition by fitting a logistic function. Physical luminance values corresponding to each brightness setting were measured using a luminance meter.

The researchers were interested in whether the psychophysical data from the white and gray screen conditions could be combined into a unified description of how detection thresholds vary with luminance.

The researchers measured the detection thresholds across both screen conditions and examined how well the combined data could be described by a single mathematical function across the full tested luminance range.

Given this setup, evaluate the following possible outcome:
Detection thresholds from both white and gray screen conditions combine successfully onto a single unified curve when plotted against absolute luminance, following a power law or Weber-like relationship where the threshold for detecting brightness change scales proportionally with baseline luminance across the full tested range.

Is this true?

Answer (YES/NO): NO